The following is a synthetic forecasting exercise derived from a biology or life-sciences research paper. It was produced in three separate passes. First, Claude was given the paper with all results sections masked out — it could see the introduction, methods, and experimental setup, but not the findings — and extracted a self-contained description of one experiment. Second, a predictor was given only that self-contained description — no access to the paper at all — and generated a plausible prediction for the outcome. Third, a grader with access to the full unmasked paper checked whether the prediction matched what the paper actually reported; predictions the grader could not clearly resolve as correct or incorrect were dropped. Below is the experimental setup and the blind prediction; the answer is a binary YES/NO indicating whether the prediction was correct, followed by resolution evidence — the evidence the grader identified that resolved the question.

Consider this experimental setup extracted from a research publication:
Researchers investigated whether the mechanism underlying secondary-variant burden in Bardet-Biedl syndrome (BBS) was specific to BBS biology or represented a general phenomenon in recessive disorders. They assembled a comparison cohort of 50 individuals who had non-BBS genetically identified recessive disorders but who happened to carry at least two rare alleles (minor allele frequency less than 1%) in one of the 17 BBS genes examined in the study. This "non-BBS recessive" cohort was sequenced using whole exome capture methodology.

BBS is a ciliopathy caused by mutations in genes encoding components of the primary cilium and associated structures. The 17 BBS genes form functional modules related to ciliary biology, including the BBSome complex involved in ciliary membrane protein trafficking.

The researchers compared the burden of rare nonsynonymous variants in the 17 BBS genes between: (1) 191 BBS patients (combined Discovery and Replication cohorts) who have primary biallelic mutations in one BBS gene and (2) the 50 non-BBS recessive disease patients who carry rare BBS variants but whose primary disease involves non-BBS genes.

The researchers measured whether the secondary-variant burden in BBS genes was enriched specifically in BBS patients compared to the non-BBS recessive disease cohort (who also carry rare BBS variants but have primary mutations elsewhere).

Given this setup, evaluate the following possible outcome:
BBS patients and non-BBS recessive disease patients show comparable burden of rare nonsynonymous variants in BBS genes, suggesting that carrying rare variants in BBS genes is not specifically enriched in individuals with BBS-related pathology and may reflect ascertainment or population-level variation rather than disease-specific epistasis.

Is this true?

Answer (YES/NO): NO